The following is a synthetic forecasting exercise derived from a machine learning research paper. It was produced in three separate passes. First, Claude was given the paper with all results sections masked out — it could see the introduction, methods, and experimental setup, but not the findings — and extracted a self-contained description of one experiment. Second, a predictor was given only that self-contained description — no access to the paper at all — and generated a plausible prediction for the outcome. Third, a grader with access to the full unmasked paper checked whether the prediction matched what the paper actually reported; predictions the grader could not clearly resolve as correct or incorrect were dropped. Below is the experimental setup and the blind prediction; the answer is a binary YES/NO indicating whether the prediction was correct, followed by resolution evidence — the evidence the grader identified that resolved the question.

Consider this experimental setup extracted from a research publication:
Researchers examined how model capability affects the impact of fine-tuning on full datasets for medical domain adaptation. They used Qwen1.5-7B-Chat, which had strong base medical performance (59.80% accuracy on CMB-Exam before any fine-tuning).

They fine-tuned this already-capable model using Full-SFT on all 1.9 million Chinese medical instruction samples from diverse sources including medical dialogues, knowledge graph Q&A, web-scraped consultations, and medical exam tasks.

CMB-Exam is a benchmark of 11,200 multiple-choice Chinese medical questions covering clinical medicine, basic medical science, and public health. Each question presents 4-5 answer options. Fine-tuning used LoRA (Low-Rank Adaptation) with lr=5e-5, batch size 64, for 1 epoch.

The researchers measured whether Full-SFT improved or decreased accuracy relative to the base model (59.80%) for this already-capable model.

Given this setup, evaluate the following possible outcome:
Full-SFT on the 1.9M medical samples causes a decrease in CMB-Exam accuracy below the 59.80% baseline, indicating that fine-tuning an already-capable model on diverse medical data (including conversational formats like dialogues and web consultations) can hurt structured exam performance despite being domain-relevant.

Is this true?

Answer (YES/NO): YES